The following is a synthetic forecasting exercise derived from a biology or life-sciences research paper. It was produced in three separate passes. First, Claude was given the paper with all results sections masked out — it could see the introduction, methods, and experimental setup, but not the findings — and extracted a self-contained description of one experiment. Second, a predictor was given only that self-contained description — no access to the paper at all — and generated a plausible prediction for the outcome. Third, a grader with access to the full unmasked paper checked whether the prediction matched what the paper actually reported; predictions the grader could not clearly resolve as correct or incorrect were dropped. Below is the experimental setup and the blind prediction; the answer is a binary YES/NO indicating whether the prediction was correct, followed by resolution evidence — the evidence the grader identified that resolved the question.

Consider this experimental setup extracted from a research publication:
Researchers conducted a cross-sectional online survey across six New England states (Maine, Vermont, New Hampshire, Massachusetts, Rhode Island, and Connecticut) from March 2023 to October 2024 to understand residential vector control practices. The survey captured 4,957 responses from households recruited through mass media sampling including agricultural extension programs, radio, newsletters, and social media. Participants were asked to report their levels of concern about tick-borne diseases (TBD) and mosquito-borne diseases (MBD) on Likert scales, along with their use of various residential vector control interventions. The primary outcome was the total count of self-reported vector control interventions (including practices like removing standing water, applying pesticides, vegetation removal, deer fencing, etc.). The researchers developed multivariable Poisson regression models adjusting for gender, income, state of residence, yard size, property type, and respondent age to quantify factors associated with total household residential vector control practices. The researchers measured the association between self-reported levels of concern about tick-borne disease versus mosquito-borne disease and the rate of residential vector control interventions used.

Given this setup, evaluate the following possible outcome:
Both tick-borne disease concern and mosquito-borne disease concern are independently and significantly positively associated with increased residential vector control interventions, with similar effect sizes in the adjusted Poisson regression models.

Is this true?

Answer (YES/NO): NO